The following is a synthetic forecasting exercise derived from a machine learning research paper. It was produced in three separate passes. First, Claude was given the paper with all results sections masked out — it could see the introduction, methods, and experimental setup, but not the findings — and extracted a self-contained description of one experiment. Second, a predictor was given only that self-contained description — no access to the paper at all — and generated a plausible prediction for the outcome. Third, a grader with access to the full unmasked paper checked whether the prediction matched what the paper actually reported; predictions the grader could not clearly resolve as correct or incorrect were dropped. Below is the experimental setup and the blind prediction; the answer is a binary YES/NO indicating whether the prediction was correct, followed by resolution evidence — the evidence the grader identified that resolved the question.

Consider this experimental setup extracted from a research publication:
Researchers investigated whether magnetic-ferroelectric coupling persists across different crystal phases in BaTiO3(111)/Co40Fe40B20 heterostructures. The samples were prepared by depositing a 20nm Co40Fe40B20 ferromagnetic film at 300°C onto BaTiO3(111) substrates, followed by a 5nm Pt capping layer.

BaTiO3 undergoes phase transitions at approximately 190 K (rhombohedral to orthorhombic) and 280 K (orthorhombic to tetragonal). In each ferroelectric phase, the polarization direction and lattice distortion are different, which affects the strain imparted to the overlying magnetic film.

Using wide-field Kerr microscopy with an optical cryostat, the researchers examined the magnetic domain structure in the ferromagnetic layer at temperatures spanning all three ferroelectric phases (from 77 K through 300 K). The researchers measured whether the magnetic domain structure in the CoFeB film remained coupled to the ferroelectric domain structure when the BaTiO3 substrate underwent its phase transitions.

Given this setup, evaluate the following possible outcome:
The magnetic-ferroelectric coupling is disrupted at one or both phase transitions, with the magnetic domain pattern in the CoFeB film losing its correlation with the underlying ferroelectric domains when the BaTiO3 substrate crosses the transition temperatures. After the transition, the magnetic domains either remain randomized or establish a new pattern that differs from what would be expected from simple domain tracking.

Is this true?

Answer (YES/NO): NO